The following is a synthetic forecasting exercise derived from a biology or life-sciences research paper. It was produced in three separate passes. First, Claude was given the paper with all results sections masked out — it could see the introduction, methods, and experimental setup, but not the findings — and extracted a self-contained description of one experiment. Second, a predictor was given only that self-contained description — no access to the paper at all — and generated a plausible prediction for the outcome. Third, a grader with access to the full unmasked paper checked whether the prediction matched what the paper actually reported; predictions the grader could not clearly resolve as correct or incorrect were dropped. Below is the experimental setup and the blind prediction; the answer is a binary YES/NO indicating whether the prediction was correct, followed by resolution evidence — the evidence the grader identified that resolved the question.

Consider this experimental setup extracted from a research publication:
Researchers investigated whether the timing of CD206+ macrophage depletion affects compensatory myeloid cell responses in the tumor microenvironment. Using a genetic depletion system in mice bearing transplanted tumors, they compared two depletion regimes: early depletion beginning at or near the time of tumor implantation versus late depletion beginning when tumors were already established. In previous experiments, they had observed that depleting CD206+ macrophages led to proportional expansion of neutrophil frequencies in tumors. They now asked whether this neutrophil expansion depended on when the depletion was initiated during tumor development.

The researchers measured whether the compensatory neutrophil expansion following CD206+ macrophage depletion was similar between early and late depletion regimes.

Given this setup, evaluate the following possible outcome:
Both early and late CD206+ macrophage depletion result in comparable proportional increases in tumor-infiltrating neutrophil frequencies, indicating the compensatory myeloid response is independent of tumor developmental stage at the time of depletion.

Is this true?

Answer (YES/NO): NO